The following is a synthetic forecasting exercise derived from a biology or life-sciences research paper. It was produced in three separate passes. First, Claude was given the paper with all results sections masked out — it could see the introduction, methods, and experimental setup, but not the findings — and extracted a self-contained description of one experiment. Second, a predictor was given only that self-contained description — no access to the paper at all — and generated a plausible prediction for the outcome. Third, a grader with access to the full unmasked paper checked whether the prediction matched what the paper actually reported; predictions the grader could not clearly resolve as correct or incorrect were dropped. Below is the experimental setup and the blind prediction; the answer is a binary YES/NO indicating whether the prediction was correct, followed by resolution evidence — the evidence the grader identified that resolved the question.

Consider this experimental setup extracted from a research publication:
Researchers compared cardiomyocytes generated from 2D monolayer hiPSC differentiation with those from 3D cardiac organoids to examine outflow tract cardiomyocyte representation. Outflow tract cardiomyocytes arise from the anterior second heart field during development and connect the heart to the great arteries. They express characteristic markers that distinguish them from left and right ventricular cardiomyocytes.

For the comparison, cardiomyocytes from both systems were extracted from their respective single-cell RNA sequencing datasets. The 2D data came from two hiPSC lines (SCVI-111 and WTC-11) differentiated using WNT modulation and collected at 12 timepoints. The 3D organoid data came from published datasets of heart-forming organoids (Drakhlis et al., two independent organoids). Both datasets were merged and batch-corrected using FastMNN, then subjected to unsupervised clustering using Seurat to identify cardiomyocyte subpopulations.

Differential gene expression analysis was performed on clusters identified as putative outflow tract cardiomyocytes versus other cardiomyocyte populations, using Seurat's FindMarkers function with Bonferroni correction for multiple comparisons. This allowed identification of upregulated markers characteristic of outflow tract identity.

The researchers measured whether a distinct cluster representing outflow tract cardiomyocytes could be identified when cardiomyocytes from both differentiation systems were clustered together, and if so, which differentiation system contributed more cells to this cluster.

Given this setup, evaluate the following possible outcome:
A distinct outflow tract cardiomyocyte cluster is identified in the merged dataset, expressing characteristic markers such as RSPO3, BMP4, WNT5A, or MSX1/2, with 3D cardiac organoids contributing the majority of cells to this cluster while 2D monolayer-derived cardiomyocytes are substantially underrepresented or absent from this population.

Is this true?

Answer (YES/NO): YES